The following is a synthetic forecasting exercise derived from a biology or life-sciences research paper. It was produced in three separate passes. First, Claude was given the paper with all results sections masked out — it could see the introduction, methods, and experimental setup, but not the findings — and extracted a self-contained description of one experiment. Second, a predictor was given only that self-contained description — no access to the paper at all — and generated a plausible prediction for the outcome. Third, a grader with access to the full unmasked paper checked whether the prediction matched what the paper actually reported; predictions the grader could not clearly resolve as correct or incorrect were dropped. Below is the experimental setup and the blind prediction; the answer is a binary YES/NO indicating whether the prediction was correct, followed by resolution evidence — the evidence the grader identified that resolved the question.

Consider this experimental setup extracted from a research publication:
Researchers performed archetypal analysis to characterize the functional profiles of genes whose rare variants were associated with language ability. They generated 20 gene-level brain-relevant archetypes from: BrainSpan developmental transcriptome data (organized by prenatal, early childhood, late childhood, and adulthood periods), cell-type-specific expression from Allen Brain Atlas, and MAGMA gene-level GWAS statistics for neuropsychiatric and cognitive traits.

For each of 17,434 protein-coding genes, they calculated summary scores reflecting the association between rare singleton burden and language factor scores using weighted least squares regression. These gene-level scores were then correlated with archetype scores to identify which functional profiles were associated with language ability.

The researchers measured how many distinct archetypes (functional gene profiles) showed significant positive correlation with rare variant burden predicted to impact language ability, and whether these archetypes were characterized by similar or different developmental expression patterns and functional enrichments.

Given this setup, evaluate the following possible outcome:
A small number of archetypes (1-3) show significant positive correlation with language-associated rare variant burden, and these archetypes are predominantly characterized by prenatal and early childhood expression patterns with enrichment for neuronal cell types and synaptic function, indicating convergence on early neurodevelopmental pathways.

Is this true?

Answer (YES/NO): NO